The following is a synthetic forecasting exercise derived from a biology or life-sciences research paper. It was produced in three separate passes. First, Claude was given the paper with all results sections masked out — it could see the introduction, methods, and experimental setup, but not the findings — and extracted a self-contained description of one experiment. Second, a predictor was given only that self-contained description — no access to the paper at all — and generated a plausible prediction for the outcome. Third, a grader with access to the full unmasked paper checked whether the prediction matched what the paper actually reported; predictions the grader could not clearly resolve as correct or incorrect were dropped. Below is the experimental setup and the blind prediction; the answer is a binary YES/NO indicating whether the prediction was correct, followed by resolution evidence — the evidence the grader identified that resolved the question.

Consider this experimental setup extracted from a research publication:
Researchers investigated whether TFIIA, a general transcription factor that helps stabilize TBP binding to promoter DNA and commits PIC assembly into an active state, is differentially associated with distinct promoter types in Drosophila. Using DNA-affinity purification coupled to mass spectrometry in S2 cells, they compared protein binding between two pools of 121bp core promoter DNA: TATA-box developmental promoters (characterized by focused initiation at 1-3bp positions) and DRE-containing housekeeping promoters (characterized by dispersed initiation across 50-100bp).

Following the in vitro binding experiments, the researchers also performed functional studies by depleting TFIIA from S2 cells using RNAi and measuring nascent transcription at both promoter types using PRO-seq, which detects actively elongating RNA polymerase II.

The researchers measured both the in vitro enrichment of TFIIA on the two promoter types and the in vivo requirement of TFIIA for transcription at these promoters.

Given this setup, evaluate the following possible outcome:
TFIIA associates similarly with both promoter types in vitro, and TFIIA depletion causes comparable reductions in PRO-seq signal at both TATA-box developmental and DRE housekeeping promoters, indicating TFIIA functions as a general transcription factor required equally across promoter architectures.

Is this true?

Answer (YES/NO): NO